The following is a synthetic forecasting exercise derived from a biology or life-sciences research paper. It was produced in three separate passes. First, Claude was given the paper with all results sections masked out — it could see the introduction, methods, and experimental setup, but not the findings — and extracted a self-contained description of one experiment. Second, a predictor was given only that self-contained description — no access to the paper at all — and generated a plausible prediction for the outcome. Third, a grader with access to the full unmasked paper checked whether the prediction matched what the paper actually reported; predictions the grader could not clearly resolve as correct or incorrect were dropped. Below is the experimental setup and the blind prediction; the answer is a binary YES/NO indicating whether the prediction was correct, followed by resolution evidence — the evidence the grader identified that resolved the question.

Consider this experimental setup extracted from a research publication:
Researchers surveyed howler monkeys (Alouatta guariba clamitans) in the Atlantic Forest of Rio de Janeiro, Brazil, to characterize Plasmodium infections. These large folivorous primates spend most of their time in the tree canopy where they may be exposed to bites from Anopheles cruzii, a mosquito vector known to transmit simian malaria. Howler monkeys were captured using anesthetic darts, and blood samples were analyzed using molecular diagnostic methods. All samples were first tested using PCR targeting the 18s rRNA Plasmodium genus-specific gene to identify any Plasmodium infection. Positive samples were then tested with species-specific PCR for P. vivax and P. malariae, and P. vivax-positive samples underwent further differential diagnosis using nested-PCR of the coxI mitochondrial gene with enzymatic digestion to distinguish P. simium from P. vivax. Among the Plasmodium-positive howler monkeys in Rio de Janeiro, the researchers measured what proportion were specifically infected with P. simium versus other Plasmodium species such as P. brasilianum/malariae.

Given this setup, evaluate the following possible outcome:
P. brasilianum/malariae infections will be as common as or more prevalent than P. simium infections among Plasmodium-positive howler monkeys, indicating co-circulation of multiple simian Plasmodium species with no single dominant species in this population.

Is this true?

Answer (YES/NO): NO